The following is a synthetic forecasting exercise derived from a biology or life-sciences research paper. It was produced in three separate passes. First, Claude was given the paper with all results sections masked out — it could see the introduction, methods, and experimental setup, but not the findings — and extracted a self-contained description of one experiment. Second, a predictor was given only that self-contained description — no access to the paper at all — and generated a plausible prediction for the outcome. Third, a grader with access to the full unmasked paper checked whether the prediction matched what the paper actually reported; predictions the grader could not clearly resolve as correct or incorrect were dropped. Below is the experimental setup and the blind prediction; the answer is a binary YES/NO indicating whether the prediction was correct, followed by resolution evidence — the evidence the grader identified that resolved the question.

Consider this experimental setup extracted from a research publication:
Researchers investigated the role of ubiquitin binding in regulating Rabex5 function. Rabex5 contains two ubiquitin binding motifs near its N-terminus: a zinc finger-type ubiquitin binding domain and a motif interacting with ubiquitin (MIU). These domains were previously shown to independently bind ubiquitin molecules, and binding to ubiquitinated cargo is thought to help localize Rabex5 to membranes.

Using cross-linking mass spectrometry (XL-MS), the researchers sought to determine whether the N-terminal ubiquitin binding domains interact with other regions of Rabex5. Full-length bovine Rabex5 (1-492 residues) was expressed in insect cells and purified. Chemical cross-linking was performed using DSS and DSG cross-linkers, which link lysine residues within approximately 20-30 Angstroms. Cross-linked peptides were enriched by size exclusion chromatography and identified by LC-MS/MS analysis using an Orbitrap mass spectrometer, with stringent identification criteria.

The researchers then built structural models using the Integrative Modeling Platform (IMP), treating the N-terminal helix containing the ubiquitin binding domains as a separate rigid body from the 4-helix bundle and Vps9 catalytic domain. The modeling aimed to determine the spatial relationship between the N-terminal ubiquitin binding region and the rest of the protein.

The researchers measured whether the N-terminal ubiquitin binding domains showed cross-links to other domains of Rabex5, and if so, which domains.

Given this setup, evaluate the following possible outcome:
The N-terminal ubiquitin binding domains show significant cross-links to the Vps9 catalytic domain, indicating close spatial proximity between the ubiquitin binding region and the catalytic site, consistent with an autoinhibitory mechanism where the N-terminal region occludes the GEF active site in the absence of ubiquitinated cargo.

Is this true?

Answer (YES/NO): NO